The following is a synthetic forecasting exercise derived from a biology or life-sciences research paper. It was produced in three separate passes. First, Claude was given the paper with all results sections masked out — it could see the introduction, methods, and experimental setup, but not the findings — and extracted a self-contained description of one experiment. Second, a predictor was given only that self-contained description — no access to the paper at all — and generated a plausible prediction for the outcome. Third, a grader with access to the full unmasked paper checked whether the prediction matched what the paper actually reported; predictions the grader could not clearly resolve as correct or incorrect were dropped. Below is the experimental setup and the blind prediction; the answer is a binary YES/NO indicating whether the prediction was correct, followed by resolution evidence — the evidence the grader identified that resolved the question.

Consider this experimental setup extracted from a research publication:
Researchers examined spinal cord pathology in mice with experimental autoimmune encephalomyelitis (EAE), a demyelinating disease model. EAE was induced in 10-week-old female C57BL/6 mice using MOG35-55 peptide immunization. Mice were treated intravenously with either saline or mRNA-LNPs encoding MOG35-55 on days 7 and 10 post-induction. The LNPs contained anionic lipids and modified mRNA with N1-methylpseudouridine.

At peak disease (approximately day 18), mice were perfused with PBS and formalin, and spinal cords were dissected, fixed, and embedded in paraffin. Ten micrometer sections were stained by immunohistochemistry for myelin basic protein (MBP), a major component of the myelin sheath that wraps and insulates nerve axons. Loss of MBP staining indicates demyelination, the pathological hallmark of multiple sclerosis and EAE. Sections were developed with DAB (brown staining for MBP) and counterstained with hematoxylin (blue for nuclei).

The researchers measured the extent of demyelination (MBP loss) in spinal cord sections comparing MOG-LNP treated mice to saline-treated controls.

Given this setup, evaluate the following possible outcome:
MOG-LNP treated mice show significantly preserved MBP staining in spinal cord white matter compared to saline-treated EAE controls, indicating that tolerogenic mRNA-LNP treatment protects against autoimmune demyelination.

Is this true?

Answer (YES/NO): YES